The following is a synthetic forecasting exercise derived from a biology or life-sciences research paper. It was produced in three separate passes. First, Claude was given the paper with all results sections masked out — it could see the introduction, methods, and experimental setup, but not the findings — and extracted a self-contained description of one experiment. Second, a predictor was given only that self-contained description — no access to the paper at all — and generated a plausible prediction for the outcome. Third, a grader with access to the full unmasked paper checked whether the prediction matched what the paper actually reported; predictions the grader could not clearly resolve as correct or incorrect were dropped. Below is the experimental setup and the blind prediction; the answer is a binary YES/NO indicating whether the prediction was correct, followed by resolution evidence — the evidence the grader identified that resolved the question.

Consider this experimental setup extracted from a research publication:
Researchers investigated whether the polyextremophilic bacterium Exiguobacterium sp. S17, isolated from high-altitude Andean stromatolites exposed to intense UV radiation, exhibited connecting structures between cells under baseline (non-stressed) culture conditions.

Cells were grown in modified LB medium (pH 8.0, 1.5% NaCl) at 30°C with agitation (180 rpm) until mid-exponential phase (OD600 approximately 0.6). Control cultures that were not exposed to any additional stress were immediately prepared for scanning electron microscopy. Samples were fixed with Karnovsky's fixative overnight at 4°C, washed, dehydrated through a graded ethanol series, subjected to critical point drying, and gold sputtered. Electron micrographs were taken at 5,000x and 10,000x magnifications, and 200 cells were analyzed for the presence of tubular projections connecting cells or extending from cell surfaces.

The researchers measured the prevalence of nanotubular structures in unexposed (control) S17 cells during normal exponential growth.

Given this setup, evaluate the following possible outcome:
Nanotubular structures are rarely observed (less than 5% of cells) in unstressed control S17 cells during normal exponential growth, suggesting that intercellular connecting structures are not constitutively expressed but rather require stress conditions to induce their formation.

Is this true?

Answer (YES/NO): NO